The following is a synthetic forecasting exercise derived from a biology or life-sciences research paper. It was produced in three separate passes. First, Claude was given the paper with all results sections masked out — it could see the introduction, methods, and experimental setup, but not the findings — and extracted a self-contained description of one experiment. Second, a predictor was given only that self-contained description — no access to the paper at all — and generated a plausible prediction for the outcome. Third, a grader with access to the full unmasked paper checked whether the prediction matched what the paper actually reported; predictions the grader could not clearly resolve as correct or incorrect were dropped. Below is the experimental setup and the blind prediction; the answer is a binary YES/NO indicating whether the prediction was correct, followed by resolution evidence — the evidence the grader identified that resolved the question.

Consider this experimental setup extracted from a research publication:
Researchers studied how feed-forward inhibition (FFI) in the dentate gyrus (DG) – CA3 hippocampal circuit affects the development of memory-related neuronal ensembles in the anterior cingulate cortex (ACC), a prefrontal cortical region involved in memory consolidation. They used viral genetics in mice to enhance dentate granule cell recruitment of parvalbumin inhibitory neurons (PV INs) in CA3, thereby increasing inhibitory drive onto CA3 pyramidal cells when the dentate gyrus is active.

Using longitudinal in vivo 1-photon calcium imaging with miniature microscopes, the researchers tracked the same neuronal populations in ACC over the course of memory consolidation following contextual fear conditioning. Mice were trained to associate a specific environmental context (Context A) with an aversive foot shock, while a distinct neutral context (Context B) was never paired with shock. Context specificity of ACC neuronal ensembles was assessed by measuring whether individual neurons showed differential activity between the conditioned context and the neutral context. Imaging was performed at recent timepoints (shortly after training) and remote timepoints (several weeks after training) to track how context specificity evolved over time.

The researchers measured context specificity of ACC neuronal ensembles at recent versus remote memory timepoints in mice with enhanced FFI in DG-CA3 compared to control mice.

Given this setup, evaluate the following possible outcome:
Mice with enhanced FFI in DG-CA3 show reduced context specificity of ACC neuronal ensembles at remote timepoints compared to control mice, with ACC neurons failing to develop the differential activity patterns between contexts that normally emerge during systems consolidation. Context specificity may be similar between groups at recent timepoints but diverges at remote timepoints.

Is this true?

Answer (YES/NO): NO